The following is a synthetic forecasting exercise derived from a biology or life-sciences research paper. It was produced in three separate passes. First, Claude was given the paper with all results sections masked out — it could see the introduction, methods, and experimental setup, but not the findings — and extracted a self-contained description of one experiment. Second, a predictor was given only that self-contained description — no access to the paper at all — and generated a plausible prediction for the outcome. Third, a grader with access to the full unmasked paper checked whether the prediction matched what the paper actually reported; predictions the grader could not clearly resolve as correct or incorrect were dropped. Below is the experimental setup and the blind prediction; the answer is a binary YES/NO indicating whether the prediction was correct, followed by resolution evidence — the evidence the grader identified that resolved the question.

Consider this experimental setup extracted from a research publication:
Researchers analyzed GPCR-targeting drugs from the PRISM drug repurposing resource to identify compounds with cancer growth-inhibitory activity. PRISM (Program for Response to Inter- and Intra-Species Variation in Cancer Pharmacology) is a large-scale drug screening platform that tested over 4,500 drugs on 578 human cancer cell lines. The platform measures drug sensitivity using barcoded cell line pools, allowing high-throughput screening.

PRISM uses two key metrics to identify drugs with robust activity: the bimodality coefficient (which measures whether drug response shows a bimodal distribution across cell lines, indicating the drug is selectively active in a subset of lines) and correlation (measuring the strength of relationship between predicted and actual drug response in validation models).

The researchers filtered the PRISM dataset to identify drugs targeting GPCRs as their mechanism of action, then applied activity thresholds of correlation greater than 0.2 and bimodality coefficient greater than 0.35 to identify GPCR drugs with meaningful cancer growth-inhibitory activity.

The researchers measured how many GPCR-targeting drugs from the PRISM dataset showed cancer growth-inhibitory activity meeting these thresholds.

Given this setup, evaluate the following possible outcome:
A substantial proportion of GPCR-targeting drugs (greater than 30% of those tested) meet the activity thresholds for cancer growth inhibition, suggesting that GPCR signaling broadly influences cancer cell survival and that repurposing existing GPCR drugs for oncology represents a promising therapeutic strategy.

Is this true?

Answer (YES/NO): NO